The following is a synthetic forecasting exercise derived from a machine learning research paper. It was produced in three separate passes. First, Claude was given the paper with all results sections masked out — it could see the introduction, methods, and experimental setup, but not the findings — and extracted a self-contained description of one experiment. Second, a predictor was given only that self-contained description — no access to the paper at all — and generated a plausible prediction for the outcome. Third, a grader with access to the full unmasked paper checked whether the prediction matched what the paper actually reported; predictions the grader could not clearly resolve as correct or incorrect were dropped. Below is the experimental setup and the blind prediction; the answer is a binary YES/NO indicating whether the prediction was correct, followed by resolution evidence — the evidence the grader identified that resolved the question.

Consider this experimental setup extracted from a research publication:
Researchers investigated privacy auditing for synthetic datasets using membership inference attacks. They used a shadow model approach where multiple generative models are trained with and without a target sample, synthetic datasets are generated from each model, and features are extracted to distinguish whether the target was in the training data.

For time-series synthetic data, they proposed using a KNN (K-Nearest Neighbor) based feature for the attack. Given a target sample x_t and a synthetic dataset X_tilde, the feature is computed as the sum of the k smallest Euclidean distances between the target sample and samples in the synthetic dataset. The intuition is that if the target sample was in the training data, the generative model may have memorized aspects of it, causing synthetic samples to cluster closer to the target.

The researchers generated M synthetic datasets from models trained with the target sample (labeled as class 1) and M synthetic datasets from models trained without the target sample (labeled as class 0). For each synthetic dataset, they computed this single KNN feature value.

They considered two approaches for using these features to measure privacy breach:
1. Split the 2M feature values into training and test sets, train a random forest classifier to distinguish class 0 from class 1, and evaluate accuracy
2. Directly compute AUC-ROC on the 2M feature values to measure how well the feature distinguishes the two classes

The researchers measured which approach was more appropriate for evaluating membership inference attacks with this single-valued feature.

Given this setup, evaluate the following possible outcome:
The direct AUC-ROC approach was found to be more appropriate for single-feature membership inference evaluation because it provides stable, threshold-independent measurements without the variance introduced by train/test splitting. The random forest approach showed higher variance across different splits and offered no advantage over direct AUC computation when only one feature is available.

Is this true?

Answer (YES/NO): NO